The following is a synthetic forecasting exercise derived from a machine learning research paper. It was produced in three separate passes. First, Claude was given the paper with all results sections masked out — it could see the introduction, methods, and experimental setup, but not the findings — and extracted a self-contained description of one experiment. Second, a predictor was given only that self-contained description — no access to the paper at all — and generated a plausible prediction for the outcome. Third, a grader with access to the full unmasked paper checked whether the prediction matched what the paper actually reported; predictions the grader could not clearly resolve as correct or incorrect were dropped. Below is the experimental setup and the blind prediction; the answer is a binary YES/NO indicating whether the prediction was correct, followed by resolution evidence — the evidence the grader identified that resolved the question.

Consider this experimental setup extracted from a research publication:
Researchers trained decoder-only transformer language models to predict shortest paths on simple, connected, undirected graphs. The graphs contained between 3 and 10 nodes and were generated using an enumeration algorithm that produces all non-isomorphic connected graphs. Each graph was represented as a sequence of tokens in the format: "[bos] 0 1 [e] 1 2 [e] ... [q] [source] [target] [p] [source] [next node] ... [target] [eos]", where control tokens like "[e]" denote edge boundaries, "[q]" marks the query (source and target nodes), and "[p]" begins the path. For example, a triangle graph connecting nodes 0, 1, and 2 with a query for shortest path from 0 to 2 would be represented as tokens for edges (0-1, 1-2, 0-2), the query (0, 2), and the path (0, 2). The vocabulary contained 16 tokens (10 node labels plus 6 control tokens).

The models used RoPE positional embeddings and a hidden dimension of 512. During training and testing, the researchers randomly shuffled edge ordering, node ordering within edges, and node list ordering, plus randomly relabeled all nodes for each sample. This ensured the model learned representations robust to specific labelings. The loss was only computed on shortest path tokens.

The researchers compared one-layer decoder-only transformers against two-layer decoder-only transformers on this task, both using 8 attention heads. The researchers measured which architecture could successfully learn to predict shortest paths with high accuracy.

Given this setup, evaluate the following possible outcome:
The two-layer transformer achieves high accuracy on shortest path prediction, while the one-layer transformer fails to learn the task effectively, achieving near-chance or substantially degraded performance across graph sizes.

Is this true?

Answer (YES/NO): YES